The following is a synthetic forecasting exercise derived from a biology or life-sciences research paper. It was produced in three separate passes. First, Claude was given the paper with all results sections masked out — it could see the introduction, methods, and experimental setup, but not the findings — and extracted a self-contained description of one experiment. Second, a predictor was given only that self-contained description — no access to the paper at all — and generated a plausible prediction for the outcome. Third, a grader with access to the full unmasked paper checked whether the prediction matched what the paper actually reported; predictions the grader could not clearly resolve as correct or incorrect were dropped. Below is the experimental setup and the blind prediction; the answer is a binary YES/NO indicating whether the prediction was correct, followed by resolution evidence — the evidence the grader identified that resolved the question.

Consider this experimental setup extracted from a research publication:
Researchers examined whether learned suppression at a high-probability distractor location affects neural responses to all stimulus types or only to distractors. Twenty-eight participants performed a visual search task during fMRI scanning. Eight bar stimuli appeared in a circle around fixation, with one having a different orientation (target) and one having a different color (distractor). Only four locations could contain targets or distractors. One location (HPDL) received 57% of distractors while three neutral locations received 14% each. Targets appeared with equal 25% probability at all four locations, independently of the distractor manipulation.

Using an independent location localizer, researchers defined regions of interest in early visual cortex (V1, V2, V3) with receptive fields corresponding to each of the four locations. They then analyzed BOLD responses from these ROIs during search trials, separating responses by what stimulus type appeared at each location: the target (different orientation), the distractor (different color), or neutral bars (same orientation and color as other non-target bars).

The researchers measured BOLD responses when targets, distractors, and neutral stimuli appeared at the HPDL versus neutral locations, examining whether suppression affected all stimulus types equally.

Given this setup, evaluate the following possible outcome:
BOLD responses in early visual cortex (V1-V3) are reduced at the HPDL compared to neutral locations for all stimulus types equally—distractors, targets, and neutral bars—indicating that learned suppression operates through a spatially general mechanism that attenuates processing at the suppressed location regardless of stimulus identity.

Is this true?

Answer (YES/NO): YES